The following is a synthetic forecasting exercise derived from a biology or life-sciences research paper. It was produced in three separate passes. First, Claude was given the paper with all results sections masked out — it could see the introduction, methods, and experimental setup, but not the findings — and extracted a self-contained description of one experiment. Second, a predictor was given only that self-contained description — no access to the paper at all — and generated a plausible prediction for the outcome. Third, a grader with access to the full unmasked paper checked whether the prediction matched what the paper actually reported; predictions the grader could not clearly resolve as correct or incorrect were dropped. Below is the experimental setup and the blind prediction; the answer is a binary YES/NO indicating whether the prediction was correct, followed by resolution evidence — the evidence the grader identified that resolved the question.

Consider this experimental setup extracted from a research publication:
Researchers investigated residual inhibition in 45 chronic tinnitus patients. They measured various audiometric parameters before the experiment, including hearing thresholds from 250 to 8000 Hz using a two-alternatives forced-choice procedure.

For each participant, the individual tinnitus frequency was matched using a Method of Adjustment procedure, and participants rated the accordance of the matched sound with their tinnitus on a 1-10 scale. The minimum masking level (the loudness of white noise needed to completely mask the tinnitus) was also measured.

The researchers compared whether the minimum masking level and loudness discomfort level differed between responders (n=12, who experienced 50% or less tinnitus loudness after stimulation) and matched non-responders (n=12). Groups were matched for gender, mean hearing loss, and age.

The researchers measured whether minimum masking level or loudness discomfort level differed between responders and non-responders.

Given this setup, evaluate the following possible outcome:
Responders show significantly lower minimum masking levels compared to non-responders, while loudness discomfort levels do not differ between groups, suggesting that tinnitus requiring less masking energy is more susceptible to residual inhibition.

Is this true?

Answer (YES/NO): YES